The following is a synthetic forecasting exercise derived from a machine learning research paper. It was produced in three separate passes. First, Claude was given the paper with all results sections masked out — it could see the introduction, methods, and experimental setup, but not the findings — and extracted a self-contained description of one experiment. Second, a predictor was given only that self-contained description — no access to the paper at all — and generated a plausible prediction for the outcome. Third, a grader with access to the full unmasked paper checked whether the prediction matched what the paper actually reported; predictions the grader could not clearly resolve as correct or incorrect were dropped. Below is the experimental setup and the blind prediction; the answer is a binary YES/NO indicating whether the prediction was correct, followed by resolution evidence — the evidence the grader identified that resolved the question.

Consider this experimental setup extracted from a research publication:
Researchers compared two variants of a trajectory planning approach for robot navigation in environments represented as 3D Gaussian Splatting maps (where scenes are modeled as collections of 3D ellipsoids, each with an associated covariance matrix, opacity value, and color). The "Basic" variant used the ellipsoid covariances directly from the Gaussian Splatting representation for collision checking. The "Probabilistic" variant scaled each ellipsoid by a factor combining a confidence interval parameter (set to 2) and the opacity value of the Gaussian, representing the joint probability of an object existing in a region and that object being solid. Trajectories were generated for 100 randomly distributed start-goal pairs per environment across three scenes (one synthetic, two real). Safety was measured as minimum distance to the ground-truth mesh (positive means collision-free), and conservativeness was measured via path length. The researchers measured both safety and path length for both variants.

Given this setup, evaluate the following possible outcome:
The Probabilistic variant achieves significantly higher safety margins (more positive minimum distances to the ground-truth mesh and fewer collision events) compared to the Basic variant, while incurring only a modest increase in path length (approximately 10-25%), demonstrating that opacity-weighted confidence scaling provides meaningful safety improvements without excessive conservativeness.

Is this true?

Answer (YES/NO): NO